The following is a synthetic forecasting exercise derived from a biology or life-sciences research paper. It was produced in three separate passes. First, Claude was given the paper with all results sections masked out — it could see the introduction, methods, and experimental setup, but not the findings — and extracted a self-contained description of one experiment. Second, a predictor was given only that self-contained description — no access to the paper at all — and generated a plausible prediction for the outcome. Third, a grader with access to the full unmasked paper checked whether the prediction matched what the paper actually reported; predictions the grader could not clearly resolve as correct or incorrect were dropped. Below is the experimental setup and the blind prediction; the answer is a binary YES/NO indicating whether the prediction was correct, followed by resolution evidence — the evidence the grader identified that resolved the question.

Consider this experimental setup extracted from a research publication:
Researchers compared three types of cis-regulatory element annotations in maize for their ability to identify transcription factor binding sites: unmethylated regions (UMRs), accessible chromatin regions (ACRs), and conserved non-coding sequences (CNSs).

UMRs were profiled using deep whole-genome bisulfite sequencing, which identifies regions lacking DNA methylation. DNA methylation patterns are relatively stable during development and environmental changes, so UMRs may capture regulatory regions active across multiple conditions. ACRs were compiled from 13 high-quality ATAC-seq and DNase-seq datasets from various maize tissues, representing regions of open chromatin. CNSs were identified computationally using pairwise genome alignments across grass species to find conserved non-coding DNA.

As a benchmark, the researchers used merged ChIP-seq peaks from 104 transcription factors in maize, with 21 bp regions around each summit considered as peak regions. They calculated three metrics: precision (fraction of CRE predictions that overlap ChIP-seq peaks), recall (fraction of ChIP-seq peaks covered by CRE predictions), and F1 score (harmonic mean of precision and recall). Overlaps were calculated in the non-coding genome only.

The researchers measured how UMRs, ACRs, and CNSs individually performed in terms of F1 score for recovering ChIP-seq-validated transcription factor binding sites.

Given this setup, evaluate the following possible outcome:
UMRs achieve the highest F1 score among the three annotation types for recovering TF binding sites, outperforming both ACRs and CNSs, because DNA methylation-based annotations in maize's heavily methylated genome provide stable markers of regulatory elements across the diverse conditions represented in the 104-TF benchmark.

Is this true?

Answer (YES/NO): YES